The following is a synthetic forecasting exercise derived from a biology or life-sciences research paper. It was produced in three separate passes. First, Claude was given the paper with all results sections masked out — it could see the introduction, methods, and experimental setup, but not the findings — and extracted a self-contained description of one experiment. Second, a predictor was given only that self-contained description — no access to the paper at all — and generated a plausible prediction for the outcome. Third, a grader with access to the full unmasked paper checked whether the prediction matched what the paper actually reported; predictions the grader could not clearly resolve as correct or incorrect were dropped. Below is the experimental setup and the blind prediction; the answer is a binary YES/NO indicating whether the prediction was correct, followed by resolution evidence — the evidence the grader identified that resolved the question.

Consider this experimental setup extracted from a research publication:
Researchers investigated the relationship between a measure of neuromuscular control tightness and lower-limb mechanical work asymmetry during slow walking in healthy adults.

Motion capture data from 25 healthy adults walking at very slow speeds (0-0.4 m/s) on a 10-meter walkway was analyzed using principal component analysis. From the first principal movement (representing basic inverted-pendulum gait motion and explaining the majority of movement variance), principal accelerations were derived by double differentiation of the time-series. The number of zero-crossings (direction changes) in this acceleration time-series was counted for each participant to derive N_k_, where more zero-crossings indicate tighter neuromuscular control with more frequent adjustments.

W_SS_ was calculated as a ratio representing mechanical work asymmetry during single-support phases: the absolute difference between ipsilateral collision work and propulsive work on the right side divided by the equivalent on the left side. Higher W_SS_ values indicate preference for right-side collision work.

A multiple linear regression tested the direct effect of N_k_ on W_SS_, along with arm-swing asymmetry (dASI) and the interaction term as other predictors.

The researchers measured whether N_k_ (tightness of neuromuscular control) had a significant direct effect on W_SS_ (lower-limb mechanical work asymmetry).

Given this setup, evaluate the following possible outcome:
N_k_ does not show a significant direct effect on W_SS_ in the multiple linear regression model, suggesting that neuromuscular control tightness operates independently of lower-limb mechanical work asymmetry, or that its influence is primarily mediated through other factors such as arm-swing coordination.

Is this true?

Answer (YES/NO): YES